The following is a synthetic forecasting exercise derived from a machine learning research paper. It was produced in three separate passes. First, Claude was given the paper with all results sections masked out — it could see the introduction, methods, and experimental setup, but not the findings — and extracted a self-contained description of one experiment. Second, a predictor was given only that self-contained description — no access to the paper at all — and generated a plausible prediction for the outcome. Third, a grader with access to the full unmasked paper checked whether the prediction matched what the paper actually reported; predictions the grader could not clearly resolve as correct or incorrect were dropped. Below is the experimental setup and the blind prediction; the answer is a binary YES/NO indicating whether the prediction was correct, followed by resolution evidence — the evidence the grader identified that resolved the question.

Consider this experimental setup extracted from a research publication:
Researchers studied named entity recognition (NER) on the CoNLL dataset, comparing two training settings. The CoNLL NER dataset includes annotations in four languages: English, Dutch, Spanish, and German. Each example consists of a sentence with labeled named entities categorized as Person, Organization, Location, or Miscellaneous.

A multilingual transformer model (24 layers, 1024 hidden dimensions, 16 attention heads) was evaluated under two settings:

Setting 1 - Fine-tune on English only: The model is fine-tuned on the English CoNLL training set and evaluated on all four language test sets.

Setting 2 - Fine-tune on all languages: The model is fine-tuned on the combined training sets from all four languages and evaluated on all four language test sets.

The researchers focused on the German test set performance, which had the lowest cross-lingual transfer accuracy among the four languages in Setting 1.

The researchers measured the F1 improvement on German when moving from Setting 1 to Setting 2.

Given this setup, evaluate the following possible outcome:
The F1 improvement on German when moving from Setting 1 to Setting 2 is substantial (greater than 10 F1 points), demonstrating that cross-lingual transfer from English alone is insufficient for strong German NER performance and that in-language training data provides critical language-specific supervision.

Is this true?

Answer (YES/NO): YES